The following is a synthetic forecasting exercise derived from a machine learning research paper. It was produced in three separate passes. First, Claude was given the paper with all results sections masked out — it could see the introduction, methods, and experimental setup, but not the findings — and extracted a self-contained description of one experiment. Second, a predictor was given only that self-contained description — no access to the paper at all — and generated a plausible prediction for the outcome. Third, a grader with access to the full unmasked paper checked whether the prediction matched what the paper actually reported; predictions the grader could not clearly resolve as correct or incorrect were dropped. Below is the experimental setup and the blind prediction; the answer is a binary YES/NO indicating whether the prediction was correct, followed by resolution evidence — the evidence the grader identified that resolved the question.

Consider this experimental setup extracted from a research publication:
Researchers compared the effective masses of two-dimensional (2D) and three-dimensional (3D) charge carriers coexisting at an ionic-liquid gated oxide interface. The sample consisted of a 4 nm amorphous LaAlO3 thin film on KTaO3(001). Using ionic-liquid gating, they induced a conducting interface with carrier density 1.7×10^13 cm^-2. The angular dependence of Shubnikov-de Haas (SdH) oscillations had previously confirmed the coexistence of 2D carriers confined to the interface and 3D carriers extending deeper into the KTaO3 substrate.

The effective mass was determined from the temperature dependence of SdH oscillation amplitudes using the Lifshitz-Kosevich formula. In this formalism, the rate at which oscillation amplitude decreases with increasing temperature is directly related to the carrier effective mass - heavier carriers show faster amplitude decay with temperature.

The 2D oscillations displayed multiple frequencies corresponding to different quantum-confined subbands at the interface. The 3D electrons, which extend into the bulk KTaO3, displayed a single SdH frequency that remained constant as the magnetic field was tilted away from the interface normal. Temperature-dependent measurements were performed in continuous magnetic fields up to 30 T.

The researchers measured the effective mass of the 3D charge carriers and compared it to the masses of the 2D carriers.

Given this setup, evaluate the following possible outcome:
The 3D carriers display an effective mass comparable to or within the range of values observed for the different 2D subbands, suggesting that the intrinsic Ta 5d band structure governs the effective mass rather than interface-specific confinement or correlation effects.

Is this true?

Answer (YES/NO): NO